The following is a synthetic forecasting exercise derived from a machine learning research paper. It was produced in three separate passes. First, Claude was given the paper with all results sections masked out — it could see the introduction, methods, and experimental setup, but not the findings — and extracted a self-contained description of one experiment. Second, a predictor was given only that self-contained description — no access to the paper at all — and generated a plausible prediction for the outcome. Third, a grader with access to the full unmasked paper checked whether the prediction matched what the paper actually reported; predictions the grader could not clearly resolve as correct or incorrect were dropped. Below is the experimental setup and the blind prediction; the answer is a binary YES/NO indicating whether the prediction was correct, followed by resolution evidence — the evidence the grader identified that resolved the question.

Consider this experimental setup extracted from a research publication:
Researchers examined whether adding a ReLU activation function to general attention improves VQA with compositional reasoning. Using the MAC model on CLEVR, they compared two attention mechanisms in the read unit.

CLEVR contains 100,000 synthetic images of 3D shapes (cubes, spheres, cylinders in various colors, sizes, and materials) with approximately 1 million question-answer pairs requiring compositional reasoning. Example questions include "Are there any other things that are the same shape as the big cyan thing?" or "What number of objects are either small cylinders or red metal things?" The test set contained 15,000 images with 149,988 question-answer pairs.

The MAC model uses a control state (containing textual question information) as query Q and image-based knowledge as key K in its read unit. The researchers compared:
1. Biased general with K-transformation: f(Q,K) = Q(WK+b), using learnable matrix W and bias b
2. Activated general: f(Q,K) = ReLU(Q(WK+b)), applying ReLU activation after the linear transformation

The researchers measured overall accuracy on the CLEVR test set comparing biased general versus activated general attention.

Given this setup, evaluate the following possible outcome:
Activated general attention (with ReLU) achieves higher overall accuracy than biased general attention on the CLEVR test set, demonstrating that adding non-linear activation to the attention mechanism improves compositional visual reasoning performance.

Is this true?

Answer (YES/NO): YES